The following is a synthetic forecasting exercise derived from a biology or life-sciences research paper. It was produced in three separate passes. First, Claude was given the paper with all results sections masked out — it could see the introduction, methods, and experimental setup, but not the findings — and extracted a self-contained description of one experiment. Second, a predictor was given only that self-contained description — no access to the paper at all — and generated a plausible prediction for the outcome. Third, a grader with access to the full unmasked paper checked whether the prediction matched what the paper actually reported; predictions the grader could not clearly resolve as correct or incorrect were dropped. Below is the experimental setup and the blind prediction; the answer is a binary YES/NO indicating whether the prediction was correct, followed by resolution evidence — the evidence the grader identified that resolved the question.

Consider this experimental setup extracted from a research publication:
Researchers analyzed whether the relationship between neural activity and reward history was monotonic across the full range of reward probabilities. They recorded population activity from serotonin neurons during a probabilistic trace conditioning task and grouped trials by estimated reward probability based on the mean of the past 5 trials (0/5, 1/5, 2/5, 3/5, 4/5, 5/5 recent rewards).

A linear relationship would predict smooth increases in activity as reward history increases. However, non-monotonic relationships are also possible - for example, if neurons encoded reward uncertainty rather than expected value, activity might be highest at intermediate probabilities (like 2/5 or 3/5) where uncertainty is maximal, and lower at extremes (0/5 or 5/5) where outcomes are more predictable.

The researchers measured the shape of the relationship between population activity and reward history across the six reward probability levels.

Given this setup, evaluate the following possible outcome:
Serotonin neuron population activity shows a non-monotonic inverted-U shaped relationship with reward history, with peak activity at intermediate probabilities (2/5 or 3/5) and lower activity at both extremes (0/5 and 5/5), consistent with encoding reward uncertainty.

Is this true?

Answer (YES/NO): NO